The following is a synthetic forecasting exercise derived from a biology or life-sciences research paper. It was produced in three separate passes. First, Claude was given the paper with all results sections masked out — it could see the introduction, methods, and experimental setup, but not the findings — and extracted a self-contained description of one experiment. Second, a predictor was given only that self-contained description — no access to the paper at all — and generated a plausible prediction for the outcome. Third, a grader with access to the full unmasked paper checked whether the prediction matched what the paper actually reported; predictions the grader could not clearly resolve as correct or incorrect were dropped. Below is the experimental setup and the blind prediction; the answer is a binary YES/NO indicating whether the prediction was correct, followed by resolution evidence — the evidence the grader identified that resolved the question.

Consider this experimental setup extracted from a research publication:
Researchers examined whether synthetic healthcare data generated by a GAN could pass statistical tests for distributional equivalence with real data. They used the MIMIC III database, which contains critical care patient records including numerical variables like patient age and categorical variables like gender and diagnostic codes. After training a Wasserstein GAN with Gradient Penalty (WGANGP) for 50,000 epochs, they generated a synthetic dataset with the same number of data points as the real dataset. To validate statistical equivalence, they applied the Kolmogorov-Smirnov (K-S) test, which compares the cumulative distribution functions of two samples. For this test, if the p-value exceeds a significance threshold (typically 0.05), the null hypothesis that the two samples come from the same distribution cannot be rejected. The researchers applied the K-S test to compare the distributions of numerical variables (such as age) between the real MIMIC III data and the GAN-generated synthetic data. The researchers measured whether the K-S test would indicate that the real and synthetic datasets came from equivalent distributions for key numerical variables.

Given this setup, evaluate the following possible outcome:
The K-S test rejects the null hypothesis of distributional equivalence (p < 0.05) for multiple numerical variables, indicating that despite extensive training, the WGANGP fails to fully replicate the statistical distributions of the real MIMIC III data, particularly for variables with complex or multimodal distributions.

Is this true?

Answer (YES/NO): NO